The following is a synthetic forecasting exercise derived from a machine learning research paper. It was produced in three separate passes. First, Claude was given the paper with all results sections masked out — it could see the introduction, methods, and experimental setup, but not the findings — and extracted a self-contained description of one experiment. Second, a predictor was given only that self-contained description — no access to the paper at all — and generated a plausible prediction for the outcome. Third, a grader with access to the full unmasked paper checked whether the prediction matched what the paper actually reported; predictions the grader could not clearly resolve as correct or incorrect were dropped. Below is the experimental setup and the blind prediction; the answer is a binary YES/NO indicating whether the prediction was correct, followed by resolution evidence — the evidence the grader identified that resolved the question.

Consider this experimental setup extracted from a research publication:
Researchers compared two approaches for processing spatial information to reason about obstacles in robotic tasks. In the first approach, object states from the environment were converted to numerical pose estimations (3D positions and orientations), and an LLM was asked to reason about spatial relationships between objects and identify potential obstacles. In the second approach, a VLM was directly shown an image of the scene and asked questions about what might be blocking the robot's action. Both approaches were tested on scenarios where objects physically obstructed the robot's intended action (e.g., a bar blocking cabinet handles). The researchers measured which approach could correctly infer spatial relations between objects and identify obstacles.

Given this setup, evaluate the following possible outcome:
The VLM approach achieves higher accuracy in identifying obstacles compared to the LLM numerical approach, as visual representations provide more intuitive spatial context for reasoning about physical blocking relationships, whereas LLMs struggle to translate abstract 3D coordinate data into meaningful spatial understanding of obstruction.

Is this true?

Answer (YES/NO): YES